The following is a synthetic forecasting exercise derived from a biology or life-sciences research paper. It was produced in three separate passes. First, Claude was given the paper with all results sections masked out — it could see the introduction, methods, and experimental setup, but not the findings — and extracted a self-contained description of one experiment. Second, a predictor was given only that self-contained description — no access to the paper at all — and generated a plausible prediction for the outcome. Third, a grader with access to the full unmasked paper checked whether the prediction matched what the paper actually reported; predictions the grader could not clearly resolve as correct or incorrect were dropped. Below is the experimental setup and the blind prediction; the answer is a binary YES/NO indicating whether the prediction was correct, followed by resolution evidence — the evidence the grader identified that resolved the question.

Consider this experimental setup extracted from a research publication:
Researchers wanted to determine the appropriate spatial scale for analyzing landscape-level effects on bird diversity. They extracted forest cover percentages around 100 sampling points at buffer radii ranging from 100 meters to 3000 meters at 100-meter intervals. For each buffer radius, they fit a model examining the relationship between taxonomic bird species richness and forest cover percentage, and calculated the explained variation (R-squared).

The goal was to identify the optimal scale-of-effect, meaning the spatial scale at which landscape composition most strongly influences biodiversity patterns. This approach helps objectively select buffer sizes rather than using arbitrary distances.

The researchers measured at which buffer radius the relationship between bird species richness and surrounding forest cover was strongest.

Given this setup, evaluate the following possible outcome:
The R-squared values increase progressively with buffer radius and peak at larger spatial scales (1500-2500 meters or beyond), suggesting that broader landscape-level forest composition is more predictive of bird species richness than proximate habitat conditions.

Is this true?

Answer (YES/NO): NO